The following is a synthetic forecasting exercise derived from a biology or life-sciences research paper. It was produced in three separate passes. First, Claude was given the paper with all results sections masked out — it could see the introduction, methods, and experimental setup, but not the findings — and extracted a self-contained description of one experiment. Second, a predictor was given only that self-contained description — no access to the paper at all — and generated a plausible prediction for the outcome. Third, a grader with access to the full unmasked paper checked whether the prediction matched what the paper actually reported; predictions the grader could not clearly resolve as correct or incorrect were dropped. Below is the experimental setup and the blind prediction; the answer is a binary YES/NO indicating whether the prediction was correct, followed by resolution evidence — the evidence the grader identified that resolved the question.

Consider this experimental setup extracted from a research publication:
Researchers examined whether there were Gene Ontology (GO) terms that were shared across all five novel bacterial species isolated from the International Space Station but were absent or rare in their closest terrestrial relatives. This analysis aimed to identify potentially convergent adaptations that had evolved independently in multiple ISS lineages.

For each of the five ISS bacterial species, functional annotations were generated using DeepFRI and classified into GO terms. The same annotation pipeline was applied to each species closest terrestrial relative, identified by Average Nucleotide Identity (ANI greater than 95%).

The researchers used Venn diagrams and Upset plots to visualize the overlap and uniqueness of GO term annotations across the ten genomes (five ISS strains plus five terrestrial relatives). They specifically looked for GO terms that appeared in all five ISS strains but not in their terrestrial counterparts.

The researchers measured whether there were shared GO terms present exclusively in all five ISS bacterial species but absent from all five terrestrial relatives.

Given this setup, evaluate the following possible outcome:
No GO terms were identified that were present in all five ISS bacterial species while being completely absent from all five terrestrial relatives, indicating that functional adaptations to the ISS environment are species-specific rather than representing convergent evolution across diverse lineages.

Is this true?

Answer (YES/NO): NO